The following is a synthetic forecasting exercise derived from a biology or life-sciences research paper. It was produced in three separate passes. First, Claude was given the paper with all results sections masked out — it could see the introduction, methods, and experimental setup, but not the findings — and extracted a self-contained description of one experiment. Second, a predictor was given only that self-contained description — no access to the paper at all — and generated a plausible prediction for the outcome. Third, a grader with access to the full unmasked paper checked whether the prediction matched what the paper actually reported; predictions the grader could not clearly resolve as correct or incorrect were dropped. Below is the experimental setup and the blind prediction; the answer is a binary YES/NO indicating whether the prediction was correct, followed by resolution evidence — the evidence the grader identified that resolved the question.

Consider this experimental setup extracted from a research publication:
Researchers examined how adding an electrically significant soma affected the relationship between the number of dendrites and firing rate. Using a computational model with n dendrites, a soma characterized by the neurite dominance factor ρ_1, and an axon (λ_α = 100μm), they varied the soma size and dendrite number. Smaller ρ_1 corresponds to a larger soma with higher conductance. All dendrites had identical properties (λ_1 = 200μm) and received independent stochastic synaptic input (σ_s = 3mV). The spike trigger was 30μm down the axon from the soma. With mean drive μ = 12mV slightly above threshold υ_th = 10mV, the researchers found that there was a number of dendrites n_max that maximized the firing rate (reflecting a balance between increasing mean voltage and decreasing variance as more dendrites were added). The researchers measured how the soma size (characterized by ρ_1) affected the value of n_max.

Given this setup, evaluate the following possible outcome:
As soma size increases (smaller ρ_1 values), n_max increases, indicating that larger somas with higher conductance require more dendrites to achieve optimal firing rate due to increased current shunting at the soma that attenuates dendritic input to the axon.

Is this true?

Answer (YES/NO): YES